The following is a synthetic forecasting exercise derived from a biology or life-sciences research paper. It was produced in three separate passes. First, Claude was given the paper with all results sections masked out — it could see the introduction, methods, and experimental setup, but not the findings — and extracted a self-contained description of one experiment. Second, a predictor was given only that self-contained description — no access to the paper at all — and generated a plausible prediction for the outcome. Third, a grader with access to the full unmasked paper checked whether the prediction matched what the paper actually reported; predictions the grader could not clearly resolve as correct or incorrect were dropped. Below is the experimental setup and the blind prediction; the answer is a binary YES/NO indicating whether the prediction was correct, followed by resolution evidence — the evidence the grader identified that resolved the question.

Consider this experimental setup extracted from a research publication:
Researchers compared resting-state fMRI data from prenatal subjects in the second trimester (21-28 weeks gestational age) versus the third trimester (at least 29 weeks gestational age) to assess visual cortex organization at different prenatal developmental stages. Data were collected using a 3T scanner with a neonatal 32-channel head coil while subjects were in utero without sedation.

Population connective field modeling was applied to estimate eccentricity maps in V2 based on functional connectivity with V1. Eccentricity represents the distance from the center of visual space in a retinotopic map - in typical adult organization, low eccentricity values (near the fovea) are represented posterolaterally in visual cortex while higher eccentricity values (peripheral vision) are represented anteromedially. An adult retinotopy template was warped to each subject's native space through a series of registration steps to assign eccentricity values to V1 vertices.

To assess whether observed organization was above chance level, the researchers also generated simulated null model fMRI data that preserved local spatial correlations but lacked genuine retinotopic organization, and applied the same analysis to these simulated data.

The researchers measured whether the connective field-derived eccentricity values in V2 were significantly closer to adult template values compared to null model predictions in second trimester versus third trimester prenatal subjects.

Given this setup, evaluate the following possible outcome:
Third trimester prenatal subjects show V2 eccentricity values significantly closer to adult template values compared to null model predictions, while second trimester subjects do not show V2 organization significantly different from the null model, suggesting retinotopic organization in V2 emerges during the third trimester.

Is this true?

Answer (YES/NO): NO